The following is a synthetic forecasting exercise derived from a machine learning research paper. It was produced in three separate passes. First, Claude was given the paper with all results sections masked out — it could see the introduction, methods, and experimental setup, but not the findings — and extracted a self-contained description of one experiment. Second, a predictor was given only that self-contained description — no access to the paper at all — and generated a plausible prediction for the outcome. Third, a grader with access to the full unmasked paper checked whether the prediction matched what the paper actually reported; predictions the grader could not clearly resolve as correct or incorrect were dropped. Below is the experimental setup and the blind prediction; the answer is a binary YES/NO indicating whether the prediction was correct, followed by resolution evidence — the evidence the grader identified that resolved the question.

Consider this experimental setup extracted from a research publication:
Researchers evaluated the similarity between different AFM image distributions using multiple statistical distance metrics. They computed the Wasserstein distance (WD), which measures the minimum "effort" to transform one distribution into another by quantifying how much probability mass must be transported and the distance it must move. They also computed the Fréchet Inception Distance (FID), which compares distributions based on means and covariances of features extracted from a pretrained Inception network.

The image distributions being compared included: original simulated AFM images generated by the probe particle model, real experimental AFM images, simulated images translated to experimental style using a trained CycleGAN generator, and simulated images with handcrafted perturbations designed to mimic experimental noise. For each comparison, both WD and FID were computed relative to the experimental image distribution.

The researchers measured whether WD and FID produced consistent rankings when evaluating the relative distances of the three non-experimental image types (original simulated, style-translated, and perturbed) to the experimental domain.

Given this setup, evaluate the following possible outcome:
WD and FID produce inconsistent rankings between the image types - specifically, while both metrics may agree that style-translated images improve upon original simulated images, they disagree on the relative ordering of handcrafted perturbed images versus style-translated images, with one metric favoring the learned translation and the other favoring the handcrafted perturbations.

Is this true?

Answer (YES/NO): NO